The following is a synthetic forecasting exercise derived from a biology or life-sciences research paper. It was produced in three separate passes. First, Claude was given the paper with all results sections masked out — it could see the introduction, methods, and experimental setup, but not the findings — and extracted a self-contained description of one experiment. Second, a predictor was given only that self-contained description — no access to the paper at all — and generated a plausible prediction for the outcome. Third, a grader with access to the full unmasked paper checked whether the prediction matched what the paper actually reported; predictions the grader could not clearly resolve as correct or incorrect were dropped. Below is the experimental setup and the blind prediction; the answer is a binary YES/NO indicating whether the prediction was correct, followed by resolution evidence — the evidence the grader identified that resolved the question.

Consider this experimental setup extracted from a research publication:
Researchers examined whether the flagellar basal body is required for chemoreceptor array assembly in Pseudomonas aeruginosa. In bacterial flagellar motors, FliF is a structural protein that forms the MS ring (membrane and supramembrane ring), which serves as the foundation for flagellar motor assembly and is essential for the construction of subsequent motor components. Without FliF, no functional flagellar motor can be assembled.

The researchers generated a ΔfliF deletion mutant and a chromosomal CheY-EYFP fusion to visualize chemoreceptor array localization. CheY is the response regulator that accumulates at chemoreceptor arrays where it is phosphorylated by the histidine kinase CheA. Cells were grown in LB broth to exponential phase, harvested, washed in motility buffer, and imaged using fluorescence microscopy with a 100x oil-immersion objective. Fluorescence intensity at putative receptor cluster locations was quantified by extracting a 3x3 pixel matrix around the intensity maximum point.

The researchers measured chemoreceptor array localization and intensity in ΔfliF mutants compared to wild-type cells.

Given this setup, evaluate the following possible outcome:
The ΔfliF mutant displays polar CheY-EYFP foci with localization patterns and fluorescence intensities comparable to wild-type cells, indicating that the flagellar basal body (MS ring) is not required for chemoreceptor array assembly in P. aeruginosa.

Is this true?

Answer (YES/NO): NO